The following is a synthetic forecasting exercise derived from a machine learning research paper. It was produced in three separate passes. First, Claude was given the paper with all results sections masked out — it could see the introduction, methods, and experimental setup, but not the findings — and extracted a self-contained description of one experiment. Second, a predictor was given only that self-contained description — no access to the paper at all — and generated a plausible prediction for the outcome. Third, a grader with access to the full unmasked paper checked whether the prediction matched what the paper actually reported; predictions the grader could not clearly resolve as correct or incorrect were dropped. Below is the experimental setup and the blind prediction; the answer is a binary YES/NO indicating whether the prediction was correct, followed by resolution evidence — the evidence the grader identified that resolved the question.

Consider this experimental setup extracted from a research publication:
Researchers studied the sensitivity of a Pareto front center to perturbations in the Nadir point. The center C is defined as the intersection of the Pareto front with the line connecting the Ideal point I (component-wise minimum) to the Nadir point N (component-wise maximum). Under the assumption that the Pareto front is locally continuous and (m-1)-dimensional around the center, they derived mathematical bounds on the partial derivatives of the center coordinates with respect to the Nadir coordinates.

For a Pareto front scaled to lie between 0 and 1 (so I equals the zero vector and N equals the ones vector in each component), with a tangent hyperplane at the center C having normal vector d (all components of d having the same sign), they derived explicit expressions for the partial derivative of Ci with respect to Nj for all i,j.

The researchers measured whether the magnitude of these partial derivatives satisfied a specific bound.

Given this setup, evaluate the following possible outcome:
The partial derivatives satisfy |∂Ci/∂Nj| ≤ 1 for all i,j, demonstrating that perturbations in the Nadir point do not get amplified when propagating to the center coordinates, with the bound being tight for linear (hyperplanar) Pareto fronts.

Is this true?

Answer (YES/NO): NO